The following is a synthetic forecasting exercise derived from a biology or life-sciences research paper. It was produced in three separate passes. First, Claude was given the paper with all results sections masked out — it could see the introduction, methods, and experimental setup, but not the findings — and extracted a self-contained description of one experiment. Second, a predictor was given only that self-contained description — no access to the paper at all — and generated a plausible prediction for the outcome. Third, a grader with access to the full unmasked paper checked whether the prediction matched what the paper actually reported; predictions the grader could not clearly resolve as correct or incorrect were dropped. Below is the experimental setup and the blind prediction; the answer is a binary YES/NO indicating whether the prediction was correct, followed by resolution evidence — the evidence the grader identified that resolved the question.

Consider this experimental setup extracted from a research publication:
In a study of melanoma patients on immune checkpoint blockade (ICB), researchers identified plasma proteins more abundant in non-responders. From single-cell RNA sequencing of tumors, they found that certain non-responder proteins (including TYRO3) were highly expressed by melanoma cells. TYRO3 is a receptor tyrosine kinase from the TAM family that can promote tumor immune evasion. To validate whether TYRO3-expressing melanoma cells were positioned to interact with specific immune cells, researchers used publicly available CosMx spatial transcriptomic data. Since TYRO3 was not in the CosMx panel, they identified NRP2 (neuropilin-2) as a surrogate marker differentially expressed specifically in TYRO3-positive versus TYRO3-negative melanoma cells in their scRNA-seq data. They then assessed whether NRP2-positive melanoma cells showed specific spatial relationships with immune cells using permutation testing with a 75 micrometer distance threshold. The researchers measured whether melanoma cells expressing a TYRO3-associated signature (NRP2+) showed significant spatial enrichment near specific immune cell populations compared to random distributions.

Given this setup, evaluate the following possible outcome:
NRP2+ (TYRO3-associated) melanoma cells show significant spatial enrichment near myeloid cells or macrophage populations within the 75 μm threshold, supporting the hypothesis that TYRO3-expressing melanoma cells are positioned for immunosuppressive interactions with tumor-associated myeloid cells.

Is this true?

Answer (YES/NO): NO